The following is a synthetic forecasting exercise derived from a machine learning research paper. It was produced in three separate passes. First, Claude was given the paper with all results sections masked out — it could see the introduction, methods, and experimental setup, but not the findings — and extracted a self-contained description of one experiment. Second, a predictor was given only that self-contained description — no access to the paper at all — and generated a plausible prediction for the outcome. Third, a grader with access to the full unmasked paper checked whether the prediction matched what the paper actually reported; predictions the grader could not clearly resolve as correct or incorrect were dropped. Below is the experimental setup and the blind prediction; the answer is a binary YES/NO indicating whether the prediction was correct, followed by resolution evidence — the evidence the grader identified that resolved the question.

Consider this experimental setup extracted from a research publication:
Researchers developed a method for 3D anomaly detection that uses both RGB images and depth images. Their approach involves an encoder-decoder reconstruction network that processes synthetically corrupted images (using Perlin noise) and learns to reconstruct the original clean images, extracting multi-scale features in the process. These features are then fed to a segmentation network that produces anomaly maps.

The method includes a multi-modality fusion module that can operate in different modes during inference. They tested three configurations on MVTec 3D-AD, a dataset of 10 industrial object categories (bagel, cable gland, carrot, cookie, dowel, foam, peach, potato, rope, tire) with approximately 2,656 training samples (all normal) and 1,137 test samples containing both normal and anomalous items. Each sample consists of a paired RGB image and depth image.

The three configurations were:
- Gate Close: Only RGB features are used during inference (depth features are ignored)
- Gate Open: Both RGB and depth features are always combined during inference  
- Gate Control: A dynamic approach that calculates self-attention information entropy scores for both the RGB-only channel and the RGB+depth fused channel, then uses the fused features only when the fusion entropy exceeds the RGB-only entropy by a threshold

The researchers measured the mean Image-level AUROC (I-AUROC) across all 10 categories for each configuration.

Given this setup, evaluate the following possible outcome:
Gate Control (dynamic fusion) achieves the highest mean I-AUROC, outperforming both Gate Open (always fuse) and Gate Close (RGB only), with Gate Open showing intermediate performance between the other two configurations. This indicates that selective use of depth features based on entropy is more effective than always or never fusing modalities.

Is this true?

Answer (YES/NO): YES